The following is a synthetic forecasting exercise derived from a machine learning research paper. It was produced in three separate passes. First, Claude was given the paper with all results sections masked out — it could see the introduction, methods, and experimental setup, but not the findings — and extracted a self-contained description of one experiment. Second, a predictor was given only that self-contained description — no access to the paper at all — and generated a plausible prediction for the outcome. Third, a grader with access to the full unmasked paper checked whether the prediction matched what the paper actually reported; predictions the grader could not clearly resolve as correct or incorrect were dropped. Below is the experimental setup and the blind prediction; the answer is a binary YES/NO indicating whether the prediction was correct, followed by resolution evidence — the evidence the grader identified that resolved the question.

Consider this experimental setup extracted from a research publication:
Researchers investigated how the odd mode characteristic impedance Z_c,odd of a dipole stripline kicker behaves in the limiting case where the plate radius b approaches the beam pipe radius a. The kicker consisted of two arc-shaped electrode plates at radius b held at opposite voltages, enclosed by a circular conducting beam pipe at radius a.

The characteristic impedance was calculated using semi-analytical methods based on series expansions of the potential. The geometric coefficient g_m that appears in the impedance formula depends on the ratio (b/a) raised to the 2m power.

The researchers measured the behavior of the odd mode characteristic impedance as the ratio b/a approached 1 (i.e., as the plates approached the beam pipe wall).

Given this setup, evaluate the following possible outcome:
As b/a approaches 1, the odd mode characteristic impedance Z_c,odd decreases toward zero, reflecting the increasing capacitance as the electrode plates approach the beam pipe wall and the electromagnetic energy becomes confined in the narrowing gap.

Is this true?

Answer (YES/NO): YES